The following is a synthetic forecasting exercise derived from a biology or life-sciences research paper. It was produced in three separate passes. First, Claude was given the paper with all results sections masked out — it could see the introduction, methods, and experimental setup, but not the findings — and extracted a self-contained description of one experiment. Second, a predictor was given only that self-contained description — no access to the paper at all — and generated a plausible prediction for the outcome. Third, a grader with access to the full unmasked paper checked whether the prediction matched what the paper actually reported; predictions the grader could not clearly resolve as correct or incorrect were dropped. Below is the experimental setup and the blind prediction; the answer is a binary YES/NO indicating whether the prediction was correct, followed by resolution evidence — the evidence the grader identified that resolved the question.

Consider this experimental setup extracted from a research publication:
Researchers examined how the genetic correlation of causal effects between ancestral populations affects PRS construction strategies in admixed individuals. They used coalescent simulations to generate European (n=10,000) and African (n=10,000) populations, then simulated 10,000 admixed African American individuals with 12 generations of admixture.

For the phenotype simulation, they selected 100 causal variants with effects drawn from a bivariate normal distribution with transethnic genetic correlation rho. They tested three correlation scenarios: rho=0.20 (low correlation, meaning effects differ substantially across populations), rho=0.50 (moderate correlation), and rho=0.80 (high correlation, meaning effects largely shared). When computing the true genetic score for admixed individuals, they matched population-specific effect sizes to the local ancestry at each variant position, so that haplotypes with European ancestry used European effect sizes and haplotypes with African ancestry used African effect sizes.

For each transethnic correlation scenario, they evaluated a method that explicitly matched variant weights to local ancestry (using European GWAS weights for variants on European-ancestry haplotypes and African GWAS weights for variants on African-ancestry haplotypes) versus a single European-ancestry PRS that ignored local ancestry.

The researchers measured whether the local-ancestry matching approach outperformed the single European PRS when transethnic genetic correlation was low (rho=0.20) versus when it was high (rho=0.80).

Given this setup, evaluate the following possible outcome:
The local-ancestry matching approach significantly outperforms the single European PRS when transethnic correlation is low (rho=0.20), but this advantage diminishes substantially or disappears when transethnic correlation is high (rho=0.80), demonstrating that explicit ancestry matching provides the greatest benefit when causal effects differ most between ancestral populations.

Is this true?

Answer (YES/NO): YES